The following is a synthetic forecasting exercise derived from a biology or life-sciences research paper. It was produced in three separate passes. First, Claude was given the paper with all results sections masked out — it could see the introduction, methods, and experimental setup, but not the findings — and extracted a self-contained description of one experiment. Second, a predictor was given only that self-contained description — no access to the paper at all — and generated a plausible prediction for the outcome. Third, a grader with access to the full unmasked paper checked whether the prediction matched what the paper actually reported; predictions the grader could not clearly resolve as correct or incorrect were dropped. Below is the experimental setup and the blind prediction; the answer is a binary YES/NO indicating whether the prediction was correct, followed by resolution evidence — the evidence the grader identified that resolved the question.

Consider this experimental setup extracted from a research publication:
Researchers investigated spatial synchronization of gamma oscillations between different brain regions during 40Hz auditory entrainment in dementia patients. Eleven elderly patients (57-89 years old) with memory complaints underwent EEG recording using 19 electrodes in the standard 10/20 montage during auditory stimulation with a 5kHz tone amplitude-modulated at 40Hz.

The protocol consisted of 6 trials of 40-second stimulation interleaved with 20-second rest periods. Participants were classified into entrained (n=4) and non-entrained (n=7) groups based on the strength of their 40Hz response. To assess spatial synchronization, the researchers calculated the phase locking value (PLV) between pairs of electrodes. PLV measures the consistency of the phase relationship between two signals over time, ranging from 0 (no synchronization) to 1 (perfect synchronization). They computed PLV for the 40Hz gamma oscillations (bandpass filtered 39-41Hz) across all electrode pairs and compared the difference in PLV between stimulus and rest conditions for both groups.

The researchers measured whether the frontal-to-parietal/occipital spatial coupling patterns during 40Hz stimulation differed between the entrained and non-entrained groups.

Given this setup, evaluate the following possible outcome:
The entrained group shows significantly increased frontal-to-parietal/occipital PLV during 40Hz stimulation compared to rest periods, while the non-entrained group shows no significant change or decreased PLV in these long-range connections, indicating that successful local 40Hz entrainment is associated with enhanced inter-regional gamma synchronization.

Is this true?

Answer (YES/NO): YES